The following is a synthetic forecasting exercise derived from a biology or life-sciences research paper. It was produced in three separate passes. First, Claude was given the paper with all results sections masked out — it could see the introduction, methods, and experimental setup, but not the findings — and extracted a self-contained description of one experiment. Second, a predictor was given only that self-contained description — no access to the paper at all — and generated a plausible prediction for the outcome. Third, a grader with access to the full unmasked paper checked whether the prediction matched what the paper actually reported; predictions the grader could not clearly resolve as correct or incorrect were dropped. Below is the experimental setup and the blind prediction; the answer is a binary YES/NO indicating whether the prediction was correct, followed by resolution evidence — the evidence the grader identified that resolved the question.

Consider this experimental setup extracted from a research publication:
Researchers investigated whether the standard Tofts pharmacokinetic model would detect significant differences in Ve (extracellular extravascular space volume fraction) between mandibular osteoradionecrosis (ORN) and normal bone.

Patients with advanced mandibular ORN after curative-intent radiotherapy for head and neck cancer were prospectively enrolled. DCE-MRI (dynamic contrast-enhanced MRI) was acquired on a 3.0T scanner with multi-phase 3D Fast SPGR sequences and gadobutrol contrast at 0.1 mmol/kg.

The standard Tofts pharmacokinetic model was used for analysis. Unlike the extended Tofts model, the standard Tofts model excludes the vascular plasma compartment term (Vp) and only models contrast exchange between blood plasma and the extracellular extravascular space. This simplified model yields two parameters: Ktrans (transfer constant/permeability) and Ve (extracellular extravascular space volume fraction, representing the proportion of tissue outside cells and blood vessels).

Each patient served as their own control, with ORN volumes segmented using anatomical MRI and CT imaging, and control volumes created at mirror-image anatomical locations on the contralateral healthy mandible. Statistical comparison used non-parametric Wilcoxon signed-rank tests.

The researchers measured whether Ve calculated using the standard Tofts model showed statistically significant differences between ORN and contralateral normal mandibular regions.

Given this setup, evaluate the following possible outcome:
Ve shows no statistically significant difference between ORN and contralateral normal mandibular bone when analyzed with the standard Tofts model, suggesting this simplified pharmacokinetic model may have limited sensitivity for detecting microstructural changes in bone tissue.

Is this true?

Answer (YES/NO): NO